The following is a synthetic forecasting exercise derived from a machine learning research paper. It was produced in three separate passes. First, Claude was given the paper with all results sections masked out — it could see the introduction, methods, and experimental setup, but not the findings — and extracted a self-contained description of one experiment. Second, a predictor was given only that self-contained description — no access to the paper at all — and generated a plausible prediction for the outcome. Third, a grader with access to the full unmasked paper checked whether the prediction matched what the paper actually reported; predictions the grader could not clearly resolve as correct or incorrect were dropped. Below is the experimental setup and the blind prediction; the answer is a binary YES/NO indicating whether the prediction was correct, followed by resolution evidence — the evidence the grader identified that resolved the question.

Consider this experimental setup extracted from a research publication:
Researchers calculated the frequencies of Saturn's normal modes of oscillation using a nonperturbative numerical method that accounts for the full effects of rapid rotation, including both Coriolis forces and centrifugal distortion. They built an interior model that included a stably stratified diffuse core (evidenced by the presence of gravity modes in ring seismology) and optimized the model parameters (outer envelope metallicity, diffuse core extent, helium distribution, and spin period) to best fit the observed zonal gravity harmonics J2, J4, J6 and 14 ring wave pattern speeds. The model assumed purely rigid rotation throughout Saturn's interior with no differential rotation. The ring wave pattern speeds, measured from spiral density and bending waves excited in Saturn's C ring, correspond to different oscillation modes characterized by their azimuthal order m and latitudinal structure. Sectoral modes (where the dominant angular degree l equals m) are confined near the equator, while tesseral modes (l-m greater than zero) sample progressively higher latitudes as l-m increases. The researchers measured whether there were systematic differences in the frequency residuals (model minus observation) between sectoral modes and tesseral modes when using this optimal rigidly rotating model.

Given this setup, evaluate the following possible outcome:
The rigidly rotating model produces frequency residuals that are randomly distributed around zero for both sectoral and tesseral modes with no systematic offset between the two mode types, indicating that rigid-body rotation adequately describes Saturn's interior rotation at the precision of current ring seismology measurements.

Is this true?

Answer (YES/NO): NO